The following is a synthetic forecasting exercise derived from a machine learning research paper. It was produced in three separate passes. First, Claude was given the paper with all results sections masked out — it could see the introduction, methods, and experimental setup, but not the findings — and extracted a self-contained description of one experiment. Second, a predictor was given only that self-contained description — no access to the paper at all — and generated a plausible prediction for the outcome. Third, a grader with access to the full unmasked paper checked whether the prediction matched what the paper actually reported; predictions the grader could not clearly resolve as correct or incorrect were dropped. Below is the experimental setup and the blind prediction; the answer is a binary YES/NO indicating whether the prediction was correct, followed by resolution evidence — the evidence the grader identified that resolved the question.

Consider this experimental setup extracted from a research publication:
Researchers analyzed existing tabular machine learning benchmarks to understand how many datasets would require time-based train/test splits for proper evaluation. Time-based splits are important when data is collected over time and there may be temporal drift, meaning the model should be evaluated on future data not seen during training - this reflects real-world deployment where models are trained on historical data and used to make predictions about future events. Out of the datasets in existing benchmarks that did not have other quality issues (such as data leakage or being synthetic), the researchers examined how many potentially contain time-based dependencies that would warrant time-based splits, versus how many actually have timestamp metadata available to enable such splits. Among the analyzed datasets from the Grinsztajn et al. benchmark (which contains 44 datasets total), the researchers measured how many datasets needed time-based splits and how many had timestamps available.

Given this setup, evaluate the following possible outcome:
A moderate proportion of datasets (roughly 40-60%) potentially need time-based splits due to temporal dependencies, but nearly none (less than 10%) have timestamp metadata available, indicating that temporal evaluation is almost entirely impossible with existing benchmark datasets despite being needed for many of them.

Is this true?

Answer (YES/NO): NO